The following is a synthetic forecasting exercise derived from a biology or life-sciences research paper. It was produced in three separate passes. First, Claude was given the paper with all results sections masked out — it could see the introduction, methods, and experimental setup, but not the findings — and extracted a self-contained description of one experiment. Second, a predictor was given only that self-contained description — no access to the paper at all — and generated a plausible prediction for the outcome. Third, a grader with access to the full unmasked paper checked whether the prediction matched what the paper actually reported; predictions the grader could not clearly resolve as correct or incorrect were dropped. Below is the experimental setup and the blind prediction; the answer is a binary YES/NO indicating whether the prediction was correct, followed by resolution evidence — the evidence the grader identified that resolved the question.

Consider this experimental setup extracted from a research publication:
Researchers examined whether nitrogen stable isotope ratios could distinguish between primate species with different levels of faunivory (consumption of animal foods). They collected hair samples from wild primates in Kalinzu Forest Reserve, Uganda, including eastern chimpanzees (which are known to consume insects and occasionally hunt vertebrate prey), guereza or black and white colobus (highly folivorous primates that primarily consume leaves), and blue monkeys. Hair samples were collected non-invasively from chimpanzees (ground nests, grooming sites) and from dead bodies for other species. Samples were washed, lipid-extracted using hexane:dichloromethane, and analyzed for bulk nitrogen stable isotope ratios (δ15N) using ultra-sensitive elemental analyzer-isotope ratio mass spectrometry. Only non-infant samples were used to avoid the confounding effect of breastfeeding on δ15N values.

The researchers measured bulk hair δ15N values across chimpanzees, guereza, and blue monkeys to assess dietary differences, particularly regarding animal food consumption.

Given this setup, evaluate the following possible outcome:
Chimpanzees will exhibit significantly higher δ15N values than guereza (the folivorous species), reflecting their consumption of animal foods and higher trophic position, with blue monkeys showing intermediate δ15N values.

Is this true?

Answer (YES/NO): NO